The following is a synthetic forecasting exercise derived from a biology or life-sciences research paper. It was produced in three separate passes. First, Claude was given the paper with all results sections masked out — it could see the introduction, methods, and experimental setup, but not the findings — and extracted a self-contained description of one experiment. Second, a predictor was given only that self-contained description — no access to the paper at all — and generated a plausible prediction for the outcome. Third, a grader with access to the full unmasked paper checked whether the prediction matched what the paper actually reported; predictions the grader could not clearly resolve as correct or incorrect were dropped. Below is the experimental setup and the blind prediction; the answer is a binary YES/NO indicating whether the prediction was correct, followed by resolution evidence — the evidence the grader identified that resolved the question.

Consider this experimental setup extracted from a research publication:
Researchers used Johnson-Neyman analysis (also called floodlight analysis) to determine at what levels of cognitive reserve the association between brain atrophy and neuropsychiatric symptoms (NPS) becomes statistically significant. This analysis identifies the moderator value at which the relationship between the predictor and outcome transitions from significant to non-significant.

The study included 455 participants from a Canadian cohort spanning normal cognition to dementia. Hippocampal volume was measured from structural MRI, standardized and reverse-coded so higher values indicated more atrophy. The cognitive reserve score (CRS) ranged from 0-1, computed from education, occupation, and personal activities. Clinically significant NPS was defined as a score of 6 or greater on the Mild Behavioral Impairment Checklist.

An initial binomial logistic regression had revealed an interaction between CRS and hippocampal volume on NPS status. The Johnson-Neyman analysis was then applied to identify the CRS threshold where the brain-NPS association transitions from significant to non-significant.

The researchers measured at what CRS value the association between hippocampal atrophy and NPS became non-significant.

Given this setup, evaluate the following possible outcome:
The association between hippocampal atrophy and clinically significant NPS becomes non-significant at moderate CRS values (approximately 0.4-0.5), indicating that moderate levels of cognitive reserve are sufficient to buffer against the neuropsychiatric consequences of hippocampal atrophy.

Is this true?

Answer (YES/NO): YES